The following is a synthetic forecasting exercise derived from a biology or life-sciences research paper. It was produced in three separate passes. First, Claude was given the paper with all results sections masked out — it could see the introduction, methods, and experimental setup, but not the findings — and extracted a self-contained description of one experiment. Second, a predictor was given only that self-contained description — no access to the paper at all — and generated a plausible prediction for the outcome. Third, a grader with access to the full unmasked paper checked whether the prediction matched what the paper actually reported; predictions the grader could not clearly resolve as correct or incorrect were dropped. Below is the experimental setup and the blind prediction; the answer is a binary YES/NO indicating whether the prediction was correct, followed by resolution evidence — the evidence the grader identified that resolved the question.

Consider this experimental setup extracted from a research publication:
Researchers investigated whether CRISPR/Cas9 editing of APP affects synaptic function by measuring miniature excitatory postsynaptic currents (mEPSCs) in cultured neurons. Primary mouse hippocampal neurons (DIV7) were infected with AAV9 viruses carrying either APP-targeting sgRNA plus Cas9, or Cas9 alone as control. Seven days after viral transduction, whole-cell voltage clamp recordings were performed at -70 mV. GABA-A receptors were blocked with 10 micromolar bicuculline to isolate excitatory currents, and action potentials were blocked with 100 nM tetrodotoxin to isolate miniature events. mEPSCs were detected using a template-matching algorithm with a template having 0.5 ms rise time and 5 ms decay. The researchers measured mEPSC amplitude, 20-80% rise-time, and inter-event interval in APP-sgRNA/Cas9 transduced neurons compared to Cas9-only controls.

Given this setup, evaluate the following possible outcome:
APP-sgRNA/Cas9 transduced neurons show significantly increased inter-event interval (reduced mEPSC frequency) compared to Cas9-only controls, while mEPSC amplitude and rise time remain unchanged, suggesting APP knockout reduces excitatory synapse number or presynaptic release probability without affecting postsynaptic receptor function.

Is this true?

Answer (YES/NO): NO